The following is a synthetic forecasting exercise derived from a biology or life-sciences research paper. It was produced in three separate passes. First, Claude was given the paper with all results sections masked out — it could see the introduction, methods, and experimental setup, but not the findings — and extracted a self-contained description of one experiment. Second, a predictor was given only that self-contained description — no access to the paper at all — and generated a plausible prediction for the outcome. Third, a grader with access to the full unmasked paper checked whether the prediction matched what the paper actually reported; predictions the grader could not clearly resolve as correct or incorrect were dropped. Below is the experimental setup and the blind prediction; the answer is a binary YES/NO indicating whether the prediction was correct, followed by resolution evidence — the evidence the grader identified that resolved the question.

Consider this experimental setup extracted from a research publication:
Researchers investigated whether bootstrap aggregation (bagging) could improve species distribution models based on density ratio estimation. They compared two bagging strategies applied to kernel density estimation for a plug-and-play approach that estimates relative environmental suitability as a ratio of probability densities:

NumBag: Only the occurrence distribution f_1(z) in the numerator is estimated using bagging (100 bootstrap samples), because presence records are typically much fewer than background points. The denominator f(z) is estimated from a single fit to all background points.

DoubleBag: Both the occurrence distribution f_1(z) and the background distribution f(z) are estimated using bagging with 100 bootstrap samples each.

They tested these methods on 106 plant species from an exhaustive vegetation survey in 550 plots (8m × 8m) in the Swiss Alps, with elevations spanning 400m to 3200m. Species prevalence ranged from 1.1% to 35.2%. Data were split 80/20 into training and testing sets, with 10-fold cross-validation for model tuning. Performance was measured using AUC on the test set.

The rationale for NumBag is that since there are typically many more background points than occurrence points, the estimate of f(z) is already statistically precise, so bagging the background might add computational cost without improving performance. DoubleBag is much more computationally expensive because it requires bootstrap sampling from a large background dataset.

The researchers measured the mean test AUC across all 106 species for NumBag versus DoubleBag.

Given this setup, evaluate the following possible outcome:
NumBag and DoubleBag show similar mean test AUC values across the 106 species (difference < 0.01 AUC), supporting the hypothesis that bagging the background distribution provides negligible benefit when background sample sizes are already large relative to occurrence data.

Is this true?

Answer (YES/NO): YES